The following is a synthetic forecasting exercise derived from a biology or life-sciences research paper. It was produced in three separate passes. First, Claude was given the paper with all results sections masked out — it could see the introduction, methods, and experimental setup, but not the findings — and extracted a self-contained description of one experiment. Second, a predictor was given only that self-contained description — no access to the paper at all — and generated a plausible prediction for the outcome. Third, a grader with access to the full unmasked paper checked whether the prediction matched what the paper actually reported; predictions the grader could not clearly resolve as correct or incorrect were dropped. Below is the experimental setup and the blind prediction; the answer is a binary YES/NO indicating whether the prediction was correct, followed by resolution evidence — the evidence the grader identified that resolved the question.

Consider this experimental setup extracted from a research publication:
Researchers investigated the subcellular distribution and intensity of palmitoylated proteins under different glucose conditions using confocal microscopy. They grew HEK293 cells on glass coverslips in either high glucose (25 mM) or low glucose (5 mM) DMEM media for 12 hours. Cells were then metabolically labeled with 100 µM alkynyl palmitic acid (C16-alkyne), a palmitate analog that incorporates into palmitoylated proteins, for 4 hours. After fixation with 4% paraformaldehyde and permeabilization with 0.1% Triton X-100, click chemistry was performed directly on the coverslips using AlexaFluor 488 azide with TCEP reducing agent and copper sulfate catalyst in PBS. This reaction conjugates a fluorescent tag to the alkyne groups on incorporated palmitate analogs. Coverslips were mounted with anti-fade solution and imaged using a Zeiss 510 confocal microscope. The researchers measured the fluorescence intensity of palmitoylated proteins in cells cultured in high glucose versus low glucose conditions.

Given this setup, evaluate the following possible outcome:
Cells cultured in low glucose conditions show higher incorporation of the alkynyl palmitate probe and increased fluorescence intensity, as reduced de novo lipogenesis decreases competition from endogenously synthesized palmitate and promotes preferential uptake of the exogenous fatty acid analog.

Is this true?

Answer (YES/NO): NO